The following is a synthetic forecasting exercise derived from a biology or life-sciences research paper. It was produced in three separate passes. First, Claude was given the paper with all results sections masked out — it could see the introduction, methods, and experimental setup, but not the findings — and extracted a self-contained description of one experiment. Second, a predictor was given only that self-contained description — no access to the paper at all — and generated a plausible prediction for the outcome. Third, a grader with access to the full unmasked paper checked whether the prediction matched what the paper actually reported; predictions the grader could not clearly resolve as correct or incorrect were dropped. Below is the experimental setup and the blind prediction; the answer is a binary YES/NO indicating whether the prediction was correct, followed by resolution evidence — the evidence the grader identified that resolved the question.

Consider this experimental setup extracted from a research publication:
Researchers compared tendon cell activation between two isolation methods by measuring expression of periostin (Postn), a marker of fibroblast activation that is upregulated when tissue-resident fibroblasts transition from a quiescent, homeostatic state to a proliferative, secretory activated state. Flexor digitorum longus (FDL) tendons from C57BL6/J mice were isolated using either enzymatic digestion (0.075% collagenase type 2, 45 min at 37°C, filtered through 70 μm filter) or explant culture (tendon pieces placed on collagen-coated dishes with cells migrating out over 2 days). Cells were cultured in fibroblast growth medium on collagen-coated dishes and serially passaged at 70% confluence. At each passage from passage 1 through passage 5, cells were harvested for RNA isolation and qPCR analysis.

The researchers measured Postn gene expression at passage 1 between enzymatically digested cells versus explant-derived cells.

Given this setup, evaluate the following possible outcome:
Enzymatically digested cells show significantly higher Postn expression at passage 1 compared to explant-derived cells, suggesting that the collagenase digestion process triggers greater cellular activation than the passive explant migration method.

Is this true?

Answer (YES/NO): NO